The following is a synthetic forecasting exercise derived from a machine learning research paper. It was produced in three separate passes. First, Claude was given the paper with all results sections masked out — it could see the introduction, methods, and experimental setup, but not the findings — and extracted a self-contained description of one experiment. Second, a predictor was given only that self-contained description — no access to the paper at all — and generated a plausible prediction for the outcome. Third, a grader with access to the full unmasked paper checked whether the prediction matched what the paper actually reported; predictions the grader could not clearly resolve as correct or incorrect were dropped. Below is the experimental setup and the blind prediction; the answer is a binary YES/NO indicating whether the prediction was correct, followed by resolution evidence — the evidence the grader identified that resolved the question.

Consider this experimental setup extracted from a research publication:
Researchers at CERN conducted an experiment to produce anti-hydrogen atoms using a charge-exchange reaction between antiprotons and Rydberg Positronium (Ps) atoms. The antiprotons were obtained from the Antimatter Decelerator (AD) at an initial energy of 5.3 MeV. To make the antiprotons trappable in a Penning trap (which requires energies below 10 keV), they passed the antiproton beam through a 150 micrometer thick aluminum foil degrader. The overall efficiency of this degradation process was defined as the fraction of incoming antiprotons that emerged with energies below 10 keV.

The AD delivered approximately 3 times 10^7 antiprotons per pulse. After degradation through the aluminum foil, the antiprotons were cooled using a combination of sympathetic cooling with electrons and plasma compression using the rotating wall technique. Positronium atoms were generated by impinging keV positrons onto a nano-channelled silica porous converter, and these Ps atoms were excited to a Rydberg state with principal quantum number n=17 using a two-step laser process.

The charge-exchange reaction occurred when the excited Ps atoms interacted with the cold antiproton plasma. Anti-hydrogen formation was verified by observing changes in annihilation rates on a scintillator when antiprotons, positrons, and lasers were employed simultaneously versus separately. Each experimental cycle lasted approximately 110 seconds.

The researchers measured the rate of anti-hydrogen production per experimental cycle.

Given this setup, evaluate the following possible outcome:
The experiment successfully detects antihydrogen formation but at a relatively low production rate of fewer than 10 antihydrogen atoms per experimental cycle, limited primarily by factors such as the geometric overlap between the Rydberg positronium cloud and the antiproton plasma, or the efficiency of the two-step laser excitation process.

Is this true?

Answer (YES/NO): YES